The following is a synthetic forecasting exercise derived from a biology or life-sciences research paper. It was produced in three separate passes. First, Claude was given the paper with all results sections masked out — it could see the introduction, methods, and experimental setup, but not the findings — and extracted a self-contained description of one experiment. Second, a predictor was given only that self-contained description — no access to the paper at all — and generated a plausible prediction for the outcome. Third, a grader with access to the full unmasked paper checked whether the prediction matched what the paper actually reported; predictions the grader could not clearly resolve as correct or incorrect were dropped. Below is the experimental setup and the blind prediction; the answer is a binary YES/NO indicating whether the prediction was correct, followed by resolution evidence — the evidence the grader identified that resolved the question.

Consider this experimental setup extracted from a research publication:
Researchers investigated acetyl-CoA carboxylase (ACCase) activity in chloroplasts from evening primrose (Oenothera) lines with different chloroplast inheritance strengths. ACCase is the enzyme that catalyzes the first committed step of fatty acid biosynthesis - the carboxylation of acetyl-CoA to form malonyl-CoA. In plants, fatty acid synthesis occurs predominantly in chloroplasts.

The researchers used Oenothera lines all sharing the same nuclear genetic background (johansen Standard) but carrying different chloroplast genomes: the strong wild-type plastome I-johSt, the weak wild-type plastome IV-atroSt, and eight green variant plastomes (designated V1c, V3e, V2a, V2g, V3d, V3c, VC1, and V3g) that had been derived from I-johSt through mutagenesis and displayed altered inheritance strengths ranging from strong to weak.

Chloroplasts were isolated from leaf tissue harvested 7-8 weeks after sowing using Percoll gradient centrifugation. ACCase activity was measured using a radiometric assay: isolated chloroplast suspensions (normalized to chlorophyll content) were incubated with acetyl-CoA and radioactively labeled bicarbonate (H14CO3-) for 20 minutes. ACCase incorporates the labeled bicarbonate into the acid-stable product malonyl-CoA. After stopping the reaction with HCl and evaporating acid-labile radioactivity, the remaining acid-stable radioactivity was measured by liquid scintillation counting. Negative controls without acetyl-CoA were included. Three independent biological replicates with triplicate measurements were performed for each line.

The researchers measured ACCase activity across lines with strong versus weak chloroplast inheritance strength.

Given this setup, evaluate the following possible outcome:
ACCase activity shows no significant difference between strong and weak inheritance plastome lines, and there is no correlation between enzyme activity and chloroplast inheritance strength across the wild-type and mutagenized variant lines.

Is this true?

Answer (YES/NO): NO